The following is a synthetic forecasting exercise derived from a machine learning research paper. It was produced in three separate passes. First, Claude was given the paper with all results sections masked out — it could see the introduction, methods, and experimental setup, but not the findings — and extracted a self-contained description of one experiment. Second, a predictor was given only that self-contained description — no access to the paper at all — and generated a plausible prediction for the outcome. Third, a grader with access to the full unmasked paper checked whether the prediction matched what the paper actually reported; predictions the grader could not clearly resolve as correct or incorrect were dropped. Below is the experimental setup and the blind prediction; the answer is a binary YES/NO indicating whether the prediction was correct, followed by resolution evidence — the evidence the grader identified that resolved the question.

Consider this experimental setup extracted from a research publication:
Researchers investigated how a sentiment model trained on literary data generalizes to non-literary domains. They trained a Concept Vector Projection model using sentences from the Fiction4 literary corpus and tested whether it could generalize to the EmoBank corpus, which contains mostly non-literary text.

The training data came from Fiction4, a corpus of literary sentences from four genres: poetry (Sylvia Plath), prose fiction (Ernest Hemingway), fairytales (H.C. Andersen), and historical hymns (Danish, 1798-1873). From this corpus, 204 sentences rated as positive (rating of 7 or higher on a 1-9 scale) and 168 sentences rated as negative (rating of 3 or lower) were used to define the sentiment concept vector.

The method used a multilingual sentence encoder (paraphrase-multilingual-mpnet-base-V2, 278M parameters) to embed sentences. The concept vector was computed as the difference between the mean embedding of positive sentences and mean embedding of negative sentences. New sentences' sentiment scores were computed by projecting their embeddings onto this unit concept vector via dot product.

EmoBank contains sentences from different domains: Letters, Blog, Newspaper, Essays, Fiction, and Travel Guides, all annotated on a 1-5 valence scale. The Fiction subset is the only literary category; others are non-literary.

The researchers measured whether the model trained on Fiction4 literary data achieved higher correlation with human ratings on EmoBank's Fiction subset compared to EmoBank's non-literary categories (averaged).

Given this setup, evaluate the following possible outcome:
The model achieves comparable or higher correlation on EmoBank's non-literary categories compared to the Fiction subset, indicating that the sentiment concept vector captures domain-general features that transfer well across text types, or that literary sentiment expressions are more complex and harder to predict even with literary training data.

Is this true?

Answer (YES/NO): NO